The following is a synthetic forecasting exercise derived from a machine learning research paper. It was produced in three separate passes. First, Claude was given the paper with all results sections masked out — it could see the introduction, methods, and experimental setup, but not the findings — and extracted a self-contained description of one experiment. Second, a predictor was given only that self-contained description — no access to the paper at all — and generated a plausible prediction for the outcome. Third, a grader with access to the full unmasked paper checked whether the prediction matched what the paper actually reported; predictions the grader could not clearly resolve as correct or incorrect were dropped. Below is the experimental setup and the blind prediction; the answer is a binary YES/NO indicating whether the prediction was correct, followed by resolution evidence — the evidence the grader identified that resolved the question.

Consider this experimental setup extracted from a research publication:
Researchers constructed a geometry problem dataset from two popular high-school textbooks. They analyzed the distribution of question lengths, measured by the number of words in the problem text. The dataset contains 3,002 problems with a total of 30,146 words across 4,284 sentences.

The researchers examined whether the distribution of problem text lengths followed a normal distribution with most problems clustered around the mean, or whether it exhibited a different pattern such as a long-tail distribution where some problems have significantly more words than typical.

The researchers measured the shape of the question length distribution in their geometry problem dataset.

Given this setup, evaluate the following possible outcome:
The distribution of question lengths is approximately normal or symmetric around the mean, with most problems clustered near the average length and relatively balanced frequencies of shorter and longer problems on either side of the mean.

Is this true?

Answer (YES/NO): NO